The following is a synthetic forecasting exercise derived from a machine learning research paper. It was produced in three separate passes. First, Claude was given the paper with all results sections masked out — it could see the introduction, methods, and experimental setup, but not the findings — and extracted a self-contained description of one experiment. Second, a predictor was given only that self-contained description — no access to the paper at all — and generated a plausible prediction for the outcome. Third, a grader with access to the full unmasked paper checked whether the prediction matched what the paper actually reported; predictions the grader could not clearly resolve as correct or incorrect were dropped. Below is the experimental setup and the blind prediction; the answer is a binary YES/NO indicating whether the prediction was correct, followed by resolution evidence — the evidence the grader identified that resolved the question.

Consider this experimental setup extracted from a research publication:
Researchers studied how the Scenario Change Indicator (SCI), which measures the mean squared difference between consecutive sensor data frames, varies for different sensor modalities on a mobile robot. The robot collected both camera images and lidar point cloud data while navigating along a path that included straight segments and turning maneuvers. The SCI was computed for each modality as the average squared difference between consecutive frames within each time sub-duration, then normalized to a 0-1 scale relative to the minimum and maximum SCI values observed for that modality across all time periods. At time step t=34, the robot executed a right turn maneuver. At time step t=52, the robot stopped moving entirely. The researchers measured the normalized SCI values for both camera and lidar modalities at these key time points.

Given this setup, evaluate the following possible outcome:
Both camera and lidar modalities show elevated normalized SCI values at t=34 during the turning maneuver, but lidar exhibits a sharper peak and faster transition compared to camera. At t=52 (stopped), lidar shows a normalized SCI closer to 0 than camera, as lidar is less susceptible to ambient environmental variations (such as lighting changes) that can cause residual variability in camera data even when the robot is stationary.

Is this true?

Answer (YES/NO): NO